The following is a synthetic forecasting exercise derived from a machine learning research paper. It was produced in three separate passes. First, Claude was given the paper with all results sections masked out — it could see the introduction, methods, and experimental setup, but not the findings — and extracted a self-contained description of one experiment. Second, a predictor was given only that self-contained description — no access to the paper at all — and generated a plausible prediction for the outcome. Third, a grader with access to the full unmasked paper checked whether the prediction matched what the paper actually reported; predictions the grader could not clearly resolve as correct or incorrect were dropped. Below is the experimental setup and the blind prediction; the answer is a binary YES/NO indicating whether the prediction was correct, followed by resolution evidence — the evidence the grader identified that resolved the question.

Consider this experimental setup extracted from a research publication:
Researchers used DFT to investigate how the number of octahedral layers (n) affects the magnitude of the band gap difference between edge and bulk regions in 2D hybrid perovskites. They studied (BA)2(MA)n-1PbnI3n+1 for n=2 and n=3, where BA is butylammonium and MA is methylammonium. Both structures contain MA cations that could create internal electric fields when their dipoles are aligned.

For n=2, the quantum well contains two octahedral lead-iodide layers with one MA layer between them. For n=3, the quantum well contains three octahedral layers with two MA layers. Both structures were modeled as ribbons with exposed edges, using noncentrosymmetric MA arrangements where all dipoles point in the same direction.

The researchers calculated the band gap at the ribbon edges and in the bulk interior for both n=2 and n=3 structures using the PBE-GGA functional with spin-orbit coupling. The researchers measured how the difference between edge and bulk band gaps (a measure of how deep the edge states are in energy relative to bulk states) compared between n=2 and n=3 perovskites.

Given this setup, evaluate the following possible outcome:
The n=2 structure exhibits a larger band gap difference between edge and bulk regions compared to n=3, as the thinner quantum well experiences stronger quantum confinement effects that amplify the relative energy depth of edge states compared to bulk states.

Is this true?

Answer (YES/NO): NO